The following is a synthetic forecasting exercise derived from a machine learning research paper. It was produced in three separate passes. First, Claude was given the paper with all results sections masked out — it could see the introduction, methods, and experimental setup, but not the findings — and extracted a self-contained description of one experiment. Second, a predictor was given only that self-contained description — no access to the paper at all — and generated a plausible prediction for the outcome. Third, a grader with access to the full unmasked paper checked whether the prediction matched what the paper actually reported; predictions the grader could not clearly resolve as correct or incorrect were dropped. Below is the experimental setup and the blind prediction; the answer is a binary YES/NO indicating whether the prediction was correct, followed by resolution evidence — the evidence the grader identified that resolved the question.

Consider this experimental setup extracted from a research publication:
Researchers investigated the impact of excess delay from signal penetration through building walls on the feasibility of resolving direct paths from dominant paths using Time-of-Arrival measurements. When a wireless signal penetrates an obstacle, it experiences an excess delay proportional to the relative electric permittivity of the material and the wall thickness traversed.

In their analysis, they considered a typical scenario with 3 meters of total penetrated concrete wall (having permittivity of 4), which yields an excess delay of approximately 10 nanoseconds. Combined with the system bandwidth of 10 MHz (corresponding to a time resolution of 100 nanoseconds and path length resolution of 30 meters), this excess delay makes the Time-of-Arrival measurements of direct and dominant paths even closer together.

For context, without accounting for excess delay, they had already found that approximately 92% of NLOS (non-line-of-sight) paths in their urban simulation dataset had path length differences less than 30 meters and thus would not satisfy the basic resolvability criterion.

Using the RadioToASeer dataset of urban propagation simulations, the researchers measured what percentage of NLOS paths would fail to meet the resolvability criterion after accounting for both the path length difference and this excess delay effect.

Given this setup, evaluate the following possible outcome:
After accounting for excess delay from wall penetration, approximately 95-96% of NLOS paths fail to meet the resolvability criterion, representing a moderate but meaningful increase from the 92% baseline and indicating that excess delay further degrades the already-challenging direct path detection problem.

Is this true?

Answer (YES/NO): NO